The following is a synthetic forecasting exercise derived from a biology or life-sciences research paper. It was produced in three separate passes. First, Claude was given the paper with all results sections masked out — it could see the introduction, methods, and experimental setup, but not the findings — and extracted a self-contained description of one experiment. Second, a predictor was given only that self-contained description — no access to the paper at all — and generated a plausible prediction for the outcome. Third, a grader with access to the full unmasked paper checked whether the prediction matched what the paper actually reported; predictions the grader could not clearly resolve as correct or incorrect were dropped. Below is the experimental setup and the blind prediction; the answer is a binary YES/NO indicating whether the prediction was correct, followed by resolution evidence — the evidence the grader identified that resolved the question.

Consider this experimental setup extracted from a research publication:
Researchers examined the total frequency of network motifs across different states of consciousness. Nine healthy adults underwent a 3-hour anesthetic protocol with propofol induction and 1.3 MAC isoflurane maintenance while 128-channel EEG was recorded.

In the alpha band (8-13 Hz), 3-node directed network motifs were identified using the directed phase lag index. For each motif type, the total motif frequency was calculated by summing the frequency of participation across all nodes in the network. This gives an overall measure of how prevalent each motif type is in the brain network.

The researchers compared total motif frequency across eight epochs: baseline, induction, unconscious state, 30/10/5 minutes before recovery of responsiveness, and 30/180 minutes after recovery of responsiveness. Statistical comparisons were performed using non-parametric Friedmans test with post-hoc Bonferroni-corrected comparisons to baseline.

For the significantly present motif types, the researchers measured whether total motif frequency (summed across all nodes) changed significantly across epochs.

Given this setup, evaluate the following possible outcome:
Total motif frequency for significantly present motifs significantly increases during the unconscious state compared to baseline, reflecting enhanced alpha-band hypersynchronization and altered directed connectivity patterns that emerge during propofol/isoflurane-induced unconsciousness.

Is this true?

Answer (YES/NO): NO